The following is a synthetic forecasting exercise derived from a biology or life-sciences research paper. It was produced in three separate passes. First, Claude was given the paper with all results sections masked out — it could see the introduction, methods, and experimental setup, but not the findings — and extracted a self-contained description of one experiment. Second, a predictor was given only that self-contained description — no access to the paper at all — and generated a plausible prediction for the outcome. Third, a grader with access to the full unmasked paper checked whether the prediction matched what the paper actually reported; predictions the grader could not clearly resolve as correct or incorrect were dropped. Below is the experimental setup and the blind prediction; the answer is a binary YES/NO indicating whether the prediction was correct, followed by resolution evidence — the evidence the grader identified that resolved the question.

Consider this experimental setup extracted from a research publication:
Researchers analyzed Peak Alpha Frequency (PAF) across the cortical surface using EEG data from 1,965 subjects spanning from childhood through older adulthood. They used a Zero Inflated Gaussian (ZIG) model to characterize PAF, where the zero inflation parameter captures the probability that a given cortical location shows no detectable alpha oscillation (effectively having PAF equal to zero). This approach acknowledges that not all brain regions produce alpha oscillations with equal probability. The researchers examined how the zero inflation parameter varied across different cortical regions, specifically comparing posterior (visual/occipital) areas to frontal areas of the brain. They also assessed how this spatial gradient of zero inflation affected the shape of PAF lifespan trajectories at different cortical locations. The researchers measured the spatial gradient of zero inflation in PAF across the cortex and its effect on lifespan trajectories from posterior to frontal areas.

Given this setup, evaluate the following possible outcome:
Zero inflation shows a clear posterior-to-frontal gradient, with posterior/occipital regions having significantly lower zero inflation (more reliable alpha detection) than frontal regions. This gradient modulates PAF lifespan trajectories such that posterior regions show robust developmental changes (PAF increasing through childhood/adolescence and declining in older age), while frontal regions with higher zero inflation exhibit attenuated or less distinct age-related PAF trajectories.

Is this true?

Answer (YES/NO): YES